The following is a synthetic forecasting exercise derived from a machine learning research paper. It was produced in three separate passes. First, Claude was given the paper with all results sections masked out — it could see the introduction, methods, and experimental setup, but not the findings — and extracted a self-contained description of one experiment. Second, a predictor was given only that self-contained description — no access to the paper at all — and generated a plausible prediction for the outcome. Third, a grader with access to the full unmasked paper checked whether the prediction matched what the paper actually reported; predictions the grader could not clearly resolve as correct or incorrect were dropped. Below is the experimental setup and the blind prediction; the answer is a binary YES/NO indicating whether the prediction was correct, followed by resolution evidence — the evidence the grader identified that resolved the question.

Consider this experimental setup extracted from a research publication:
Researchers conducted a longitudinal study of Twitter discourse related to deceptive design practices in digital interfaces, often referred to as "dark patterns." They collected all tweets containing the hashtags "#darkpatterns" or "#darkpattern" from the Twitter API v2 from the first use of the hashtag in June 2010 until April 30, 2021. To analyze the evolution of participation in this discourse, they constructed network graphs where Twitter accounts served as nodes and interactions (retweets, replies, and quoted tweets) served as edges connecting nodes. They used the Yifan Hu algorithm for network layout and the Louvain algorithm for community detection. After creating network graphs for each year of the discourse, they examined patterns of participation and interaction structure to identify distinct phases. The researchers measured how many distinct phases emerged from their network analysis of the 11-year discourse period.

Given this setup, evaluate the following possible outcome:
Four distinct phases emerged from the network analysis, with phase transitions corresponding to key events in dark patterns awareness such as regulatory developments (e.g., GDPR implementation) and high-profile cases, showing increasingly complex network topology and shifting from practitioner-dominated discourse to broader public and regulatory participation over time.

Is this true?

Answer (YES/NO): NO